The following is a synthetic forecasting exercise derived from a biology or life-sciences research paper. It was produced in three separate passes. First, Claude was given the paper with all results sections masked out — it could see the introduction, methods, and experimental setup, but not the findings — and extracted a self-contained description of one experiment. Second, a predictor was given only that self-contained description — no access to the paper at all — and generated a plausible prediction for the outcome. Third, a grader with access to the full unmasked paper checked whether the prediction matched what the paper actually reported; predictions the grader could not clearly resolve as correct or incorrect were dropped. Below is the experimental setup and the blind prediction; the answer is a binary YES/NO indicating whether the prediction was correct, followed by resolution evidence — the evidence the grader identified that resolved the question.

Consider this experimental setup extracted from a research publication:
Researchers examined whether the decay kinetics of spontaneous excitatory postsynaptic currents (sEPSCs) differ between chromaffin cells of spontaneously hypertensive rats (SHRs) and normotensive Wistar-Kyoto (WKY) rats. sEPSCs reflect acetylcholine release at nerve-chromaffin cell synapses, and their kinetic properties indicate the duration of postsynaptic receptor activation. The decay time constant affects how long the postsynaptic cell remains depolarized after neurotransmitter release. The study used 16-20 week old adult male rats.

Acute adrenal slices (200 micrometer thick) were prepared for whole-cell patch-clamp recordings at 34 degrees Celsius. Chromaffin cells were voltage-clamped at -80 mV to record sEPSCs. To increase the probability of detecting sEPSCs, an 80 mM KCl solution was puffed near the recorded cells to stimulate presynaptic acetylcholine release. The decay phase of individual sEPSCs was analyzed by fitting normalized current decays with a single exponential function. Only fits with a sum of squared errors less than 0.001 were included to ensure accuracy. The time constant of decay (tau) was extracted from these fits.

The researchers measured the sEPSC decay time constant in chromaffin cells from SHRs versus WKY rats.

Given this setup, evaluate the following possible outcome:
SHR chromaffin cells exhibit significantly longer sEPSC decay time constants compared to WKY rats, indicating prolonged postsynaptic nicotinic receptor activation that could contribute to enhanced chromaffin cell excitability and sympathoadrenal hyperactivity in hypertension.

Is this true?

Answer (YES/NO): NO